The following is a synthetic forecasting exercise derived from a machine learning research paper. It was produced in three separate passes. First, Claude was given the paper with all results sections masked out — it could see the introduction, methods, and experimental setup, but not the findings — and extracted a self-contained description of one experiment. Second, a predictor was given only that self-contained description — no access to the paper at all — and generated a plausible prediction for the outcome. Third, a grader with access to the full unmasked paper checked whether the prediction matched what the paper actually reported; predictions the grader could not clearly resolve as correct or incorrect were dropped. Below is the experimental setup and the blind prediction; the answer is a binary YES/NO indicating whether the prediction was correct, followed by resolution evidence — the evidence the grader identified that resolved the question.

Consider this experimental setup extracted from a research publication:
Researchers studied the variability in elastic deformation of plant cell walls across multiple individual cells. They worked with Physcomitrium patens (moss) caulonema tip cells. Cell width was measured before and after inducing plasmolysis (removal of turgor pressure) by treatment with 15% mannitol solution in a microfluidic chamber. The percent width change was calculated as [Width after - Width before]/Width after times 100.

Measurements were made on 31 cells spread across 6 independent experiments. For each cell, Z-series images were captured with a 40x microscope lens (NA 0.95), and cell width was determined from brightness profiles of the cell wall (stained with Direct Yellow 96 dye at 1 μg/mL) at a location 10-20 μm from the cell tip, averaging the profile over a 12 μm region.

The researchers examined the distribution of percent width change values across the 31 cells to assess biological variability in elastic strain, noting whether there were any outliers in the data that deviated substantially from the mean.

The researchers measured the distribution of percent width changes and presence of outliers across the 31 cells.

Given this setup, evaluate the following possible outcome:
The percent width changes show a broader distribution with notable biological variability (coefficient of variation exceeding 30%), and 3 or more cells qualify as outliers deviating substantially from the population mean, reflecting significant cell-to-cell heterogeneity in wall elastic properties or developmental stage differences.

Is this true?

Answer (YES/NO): NO